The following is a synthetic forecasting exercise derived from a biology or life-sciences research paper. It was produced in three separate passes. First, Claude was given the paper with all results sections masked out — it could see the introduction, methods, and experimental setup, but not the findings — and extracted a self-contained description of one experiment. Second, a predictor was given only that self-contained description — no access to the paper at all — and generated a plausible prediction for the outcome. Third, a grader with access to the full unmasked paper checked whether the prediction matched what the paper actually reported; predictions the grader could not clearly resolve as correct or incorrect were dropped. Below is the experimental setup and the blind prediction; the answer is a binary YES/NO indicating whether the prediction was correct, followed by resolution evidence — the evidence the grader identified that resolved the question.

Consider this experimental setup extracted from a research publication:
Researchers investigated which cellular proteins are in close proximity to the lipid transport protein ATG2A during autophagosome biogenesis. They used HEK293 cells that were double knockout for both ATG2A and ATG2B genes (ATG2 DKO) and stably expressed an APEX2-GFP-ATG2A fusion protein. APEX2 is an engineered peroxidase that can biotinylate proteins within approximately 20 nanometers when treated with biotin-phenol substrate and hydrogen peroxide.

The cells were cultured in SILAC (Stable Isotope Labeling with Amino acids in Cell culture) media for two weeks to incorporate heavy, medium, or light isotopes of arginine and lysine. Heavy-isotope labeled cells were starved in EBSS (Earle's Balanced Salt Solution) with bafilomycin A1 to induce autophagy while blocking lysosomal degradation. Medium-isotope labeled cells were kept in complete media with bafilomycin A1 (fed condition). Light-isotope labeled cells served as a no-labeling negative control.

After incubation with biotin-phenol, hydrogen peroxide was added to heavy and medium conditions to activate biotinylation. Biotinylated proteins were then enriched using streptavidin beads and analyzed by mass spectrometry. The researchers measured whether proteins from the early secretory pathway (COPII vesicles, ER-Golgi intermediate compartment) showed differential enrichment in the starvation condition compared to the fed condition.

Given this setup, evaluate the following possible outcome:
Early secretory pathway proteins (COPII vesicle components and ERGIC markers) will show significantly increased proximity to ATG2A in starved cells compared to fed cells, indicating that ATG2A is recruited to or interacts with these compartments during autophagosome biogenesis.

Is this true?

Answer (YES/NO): NO